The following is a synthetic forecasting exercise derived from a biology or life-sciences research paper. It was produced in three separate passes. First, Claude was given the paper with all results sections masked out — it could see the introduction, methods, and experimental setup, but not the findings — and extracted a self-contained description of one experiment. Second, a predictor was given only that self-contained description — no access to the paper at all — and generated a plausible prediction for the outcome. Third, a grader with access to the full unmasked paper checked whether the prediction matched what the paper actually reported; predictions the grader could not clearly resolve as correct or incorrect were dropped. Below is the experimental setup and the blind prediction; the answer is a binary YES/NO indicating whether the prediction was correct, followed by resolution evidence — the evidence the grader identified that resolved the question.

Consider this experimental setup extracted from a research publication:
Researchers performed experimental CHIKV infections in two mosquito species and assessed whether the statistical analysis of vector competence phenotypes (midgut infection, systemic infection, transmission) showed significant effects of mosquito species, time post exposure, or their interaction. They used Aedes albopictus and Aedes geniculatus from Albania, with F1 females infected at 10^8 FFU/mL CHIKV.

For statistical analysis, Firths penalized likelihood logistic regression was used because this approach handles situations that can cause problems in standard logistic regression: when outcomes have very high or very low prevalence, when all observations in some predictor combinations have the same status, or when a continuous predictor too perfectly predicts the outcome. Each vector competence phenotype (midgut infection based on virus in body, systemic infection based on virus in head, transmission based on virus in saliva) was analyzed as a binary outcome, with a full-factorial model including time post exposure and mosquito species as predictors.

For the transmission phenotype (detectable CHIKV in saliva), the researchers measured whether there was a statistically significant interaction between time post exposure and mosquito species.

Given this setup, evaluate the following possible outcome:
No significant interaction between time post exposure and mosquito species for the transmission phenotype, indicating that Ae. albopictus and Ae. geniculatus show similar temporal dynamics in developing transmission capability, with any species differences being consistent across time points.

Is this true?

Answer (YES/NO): NO